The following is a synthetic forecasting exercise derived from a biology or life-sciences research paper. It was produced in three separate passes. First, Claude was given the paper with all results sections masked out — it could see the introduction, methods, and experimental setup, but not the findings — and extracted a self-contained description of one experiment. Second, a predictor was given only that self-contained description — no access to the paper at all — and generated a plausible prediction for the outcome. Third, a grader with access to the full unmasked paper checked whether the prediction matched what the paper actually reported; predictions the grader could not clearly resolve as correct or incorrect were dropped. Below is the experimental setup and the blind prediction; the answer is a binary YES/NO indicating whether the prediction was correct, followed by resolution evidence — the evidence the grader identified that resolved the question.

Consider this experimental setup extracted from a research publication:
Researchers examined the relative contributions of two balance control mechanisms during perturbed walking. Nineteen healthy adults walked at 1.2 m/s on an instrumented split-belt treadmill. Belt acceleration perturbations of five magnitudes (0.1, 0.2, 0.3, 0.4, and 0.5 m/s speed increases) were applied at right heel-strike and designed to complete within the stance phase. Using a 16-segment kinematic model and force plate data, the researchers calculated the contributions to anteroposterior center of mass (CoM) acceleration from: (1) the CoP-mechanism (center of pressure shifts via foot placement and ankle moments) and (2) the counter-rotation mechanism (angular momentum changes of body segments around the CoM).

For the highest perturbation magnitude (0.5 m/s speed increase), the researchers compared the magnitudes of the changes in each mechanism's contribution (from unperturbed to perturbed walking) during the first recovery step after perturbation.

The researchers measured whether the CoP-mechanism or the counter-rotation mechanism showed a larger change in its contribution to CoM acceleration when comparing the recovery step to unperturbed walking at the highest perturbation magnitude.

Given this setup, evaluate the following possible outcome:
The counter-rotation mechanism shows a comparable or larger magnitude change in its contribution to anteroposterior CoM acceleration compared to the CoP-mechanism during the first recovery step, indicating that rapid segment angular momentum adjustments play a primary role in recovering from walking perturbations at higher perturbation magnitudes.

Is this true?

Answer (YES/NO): NO